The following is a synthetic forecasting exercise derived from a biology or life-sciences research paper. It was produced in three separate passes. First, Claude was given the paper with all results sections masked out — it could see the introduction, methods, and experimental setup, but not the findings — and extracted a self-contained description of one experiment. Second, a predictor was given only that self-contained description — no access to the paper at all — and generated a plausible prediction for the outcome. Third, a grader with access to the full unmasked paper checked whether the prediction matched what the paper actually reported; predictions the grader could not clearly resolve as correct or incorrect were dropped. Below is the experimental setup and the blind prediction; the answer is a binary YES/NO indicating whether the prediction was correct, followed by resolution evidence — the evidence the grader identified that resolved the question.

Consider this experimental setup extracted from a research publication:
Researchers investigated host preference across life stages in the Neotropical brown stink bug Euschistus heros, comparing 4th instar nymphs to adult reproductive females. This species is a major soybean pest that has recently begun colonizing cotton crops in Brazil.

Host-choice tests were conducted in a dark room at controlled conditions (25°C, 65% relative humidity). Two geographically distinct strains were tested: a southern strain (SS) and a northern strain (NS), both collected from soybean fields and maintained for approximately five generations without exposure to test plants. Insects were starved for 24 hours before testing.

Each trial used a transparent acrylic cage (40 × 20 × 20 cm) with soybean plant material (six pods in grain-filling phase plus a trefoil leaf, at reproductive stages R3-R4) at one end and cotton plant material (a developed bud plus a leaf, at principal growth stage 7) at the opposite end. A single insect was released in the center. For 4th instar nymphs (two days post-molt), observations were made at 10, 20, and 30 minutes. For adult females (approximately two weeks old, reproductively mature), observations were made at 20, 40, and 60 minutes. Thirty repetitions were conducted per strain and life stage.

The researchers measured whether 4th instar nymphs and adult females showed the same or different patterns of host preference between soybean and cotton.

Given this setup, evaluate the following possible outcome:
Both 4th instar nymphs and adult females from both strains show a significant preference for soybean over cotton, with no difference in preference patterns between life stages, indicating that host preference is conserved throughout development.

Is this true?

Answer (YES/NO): NO